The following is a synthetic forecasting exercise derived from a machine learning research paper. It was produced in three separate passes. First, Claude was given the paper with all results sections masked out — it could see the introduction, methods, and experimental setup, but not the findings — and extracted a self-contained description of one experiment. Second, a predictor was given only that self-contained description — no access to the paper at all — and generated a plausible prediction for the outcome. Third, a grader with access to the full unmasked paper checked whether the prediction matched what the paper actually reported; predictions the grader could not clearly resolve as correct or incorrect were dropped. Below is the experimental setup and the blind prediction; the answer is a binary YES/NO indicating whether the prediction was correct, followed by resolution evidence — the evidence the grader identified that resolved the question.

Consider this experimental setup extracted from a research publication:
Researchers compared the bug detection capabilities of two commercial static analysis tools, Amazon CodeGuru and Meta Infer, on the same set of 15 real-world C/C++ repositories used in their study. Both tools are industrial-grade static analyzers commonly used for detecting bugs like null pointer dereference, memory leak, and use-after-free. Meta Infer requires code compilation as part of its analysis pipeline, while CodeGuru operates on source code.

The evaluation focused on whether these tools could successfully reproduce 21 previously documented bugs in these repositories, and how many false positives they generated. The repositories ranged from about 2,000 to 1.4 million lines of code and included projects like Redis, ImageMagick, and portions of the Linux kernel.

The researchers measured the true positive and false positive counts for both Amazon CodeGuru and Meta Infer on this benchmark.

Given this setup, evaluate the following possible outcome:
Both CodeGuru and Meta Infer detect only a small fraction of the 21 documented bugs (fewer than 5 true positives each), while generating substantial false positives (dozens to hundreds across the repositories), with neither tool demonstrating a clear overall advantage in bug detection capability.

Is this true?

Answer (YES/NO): NO